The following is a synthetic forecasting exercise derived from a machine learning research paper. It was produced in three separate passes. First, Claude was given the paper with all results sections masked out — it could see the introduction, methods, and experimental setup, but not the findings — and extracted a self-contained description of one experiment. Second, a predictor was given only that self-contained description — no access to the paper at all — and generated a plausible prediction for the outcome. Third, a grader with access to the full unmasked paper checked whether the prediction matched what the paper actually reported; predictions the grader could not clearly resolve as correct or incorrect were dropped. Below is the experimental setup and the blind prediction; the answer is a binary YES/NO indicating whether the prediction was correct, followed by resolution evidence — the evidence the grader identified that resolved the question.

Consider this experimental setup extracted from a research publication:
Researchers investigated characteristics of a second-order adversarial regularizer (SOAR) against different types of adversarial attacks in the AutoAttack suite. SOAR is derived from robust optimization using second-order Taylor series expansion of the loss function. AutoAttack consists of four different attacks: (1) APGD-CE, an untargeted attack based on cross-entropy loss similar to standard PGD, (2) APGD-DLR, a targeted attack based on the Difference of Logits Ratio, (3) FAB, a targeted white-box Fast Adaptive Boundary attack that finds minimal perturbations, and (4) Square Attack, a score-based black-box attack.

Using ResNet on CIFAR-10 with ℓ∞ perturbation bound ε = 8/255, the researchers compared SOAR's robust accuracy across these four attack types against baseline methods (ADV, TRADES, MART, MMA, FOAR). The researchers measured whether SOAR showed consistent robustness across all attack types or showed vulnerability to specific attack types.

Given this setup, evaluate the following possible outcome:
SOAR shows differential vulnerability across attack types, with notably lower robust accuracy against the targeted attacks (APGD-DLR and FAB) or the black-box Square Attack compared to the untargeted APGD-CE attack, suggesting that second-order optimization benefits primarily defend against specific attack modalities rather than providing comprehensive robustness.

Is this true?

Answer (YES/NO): YES